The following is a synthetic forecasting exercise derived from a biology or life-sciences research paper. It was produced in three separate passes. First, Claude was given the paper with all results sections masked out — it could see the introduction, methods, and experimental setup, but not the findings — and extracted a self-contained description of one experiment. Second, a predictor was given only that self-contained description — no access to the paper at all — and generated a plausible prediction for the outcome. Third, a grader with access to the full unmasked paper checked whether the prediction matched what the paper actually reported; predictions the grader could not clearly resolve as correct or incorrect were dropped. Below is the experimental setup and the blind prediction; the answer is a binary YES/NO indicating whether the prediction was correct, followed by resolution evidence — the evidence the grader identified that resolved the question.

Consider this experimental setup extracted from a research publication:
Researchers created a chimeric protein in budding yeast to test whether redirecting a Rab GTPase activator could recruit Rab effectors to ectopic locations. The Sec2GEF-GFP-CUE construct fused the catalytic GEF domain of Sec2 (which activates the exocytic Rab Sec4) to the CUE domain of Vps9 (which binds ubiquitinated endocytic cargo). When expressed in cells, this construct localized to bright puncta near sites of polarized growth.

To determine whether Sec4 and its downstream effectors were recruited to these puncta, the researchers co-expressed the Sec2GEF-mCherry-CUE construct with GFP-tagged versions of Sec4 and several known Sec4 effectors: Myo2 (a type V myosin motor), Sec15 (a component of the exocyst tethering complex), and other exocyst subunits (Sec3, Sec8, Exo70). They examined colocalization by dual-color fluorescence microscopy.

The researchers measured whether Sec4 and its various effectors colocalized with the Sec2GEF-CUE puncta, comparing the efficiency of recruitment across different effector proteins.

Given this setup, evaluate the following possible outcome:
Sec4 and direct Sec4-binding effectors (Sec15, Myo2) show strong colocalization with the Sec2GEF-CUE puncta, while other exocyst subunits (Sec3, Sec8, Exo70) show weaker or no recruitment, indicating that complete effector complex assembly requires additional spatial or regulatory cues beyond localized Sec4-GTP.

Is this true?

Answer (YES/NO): NO